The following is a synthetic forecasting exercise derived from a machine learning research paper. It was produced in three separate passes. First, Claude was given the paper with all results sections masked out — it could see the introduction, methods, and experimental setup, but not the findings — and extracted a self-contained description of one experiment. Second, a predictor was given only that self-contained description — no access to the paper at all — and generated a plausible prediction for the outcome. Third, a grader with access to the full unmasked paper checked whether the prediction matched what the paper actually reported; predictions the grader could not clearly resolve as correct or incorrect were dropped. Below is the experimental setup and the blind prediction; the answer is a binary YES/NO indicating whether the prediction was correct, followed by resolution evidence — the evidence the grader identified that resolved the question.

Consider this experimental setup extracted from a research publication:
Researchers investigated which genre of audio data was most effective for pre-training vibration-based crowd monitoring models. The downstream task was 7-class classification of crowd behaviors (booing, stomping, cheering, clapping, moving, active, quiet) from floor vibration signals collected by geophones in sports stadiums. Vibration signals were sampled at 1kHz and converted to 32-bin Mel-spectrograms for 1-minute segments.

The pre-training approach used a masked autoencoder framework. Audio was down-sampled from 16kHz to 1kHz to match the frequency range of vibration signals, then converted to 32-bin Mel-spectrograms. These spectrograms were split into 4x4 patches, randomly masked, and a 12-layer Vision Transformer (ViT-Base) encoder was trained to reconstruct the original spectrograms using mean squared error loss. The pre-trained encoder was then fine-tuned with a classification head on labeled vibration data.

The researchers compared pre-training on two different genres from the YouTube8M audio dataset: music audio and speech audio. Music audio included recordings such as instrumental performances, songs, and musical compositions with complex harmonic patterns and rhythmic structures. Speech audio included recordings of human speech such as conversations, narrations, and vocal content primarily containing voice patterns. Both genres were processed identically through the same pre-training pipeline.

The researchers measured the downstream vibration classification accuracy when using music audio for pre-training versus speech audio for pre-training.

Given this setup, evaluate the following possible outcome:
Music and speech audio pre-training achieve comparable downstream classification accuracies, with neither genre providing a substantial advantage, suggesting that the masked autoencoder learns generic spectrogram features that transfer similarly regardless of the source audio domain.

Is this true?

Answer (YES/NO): NO